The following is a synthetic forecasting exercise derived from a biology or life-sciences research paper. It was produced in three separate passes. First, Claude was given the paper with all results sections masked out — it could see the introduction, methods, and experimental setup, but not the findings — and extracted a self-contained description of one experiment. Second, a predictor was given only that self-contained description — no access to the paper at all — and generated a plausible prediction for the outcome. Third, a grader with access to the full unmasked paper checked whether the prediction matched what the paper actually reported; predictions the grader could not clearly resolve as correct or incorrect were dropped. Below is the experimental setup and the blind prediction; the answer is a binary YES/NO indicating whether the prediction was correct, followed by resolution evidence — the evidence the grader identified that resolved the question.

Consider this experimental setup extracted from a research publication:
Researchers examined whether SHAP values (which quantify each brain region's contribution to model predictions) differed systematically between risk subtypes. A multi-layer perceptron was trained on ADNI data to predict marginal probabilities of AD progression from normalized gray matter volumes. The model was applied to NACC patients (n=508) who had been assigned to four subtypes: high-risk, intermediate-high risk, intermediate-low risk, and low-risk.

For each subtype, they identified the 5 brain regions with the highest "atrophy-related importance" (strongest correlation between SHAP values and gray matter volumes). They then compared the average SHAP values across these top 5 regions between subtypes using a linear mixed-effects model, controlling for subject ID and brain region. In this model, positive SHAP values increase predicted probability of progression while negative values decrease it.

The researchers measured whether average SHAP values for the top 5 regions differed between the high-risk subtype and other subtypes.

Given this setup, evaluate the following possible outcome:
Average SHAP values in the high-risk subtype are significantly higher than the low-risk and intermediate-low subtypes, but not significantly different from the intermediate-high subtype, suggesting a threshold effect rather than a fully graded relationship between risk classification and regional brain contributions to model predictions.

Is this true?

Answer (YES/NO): NO